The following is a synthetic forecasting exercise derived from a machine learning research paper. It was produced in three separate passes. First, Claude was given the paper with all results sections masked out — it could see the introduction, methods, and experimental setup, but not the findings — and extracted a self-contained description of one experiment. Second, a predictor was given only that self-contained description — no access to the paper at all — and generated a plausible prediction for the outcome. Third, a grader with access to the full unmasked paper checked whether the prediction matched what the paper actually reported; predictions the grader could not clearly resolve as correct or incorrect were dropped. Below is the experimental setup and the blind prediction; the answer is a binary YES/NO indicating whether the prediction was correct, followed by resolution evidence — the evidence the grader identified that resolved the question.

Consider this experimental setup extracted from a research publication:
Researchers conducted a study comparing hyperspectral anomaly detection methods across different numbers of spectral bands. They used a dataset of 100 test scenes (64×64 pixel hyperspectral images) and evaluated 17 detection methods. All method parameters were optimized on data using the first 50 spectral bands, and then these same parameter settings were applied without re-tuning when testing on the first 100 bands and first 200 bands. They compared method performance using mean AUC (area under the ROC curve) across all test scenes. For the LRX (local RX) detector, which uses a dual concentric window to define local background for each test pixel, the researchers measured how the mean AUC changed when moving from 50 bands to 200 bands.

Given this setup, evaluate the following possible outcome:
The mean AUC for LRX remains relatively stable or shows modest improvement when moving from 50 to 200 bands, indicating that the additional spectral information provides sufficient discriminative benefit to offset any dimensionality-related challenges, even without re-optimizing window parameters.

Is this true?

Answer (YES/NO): NO